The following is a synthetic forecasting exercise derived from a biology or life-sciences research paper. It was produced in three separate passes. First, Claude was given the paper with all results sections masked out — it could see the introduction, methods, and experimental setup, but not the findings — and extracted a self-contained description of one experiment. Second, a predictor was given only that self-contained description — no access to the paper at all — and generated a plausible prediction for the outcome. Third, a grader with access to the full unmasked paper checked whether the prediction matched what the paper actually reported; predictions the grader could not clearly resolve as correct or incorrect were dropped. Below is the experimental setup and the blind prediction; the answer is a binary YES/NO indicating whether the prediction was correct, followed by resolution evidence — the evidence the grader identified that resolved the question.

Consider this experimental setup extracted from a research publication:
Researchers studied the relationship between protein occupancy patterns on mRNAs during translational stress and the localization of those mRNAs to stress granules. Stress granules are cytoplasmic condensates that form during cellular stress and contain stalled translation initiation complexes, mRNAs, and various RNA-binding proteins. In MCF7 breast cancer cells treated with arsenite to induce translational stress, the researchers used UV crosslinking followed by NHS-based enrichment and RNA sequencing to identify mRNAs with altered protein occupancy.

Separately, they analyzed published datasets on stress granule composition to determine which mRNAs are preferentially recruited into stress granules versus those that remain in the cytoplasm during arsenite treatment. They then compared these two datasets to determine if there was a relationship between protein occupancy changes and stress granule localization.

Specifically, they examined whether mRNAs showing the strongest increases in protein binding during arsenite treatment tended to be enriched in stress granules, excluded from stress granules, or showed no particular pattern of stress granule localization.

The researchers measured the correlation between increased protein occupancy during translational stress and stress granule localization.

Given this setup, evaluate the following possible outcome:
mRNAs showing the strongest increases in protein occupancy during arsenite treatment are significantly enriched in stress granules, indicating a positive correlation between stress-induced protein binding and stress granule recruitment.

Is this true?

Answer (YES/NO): NO